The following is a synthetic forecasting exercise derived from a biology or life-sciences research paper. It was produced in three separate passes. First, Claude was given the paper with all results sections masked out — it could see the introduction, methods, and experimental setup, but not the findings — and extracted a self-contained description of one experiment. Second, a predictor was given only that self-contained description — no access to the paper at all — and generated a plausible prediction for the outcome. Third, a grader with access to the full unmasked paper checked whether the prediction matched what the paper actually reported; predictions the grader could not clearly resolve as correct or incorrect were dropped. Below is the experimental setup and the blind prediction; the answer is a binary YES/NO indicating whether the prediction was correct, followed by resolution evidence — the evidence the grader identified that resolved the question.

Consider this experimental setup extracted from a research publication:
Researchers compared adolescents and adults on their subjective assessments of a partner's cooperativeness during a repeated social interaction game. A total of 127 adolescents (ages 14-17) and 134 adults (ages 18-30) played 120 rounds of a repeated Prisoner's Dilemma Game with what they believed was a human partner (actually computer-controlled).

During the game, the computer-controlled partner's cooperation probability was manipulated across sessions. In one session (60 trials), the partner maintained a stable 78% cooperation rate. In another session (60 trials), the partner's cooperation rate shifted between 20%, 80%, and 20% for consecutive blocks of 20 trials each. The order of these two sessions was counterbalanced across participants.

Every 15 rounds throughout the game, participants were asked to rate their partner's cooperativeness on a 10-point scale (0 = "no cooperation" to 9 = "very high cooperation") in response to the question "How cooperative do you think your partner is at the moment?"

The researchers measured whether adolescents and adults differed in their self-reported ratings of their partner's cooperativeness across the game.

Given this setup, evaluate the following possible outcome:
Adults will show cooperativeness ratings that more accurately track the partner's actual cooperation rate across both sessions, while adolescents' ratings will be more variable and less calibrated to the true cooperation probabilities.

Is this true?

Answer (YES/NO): NO